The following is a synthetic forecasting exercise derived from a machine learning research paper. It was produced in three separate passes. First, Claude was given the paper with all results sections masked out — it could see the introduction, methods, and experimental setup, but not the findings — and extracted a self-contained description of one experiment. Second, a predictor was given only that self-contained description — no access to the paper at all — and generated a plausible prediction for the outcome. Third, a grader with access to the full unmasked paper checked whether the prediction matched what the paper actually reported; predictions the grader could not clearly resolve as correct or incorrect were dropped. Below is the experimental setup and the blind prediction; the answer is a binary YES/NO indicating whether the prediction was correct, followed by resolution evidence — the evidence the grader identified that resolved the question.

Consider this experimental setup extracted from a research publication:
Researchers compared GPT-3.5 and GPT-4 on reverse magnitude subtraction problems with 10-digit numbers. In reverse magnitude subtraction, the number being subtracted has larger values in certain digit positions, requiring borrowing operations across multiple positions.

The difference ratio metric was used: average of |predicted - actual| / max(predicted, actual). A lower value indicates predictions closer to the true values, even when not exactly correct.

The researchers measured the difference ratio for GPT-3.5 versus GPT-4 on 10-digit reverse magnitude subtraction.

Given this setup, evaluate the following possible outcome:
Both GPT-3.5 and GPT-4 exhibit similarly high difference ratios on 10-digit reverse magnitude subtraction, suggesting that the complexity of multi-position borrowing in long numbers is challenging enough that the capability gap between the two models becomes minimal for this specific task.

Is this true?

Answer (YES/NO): NO